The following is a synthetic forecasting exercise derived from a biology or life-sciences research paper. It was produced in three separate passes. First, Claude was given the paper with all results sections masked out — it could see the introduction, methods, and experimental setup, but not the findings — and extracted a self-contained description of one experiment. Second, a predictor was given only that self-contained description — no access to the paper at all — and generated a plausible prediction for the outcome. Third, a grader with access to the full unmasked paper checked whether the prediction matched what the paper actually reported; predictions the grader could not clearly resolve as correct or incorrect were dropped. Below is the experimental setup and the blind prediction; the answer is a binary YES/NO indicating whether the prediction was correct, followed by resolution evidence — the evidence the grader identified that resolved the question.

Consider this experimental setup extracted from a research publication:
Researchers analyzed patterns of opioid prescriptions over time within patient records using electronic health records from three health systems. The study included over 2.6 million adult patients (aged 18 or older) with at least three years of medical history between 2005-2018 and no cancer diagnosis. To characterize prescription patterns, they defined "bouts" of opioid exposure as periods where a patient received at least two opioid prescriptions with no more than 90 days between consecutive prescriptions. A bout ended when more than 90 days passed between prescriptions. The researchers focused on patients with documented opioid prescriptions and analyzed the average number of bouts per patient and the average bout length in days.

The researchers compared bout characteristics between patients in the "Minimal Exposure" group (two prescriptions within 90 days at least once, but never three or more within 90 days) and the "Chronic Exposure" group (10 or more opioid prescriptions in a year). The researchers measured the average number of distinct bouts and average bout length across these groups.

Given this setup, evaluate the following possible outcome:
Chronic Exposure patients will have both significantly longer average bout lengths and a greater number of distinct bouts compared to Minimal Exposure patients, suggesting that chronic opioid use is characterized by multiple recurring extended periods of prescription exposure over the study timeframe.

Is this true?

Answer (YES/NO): YES